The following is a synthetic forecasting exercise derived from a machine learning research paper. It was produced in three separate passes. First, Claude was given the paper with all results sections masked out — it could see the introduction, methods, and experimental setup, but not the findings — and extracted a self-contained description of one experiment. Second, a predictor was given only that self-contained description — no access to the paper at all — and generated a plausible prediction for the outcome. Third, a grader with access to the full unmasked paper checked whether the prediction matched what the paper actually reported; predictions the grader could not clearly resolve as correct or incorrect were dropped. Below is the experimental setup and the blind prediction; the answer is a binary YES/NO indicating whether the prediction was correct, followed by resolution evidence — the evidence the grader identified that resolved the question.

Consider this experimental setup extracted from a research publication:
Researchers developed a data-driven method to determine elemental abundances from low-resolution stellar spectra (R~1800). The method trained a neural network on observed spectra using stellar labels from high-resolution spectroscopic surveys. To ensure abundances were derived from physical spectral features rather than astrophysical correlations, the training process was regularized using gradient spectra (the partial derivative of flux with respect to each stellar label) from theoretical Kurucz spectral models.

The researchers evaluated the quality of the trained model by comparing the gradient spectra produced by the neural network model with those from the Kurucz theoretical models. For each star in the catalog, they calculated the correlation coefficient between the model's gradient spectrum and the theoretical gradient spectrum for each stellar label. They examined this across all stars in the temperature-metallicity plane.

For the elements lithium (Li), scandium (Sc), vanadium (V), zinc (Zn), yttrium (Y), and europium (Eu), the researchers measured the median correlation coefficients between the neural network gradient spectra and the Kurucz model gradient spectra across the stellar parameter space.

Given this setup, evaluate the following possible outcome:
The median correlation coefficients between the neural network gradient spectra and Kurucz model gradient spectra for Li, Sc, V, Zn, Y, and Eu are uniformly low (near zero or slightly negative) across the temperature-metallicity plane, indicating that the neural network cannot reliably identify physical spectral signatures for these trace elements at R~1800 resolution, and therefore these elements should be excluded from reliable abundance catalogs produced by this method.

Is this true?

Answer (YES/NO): YES